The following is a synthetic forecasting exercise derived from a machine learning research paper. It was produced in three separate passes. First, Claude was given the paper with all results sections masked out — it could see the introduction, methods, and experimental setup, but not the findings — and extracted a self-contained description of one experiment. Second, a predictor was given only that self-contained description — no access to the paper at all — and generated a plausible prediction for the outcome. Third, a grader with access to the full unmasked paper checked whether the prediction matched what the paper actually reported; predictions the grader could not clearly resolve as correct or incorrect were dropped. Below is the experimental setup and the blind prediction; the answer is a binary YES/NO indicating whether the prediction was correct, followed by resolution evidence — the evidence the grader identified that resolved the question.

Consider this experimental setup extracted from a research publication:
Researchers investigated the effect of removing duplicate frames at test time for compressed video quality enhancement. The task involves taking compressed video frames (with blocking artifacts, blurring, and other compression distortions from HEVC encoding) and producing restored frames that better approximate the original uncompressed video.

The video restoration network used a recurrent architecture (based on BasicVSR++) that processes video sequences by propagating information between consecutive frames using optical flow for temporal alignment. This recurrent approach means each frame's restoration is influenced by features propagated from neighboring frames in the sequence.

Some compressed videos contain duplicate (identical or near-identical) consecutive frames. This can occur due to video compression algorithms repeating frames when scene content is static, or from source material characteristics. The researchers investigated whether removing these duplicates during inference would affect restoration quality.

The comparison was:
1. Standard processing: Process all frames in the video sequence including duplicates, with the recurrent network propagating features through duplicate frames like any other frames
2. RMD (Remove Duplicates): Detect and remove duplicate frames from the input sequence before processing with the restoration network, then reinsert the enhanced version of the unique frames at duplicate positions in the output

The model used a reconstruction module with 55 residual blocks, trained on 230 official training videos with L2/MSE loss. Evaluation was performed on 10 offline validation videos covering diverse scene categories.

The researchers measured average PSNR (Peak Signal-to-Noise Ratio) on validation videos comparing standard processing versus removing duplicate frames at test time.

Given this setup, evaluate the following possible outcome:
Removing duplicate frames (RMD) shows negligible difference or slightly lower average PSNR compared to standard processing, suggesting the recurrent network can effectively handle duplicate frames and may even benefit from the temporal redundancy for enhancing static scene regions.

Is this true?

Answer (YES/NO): NO